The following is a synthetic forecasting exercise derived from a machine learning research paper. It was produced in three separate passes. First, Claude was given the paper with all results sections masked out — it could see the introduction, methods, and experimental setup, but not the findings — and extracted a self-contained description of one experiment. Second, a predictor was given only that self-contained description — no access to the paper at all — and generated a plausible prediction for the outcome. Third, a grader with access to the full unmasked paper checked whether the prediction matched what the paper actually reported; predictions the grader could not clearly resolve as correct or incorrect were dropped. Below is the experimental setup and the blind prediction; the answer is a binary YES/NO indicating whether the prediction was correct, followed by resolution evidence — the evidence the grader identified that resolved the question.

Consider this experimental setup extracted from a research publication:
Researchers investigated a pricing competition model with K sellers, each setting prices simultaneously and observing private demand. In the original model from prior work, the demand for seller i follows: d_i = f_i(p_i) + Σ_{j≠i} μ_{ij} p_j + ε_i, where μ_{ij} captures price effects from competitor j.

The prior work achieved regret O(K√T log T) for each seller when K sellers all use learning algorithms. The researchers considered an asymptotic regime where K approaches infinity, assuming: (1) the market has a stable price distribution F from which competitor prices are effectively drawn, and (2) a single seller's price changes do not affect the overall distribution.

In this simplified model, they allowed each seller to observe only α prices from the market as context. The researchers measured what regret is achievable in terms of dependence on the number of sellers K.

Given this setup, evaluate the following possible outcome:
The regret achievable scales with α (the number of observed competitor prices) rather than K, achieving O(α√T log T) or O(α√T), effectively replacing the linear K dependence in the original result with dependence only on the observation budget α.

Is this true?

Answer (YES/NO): NO